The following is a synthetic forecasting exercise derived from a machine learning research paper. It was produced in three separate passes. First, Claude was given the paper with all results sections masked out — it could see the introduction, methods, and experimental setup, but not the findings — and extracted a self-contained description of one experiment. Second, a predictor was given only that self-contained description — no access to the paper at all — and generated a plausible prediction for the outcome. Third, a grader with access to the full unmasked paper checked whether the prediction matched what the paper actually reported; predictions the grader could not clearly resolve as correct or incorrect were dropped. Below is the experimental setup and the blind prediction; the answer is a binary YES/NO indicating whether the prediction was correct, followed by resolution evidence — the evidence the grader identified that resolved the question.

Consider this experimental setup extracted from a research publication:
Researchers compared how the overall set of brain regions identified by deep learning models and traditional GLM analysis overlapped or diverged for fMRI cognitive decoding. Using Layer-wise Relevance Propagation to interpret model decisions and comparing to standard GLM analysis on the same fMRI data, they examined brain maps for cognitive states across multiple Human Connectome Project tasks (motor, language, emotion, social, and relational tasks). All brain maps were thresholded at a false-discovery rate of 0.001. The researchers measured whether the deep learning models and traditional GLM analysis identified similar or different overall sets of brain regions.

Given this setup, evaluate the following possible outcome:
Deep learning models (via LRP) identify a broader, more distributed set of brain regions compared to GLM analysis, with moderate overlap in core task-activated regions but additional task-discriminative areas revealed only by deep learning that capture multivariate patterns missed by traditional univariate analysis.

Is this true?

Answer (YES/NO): NO